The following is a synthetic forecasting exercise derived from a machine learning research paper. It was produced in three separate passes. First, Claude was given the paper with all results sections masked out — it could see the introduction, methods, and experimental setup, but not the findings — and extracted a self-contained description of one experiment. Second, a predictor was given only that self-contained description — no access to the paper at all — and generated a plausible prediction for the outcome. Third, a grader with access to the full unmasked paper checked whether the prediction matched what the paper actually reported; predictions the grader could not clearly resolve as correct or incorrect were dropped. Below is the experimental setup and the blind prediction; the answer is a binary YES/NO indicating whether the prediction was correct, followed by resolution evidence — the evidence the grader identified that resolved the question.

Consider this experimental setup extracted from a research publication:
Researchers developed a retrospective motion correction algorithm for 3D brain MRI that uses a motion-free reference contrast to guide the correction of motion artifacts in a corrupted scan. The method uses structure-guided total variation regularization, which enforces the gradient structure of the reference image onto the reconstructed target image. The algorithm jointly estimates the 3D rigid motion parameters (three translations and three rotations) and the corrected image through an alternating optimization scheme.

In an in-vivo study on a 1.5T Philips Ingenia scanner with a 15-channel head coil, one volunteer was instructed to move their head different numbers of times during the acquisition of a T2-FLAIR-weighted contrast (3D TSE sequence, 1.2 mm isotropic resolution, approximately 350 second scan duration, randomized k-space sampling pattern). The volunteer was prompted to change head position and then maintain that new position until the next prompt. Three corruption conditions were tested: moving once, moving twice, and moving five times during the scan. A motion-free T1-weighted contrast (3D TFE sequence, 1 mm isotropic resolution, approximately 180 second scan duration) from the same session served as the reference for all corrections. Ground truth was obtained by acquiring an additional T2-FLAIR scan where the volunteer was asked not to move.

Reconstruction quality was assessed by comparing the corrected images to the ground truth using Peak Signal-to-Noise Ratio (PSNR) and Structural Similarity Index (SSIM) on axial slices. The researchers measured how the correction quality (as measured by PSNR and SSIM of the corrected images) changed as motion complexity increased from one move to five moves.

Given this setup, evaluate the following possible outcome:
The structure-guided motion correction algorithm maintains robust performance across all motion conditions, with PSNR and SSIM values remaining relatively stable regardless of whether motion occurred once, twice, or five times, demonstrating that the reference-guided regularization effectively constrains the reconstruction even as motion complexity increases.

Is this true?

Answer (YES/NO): NO